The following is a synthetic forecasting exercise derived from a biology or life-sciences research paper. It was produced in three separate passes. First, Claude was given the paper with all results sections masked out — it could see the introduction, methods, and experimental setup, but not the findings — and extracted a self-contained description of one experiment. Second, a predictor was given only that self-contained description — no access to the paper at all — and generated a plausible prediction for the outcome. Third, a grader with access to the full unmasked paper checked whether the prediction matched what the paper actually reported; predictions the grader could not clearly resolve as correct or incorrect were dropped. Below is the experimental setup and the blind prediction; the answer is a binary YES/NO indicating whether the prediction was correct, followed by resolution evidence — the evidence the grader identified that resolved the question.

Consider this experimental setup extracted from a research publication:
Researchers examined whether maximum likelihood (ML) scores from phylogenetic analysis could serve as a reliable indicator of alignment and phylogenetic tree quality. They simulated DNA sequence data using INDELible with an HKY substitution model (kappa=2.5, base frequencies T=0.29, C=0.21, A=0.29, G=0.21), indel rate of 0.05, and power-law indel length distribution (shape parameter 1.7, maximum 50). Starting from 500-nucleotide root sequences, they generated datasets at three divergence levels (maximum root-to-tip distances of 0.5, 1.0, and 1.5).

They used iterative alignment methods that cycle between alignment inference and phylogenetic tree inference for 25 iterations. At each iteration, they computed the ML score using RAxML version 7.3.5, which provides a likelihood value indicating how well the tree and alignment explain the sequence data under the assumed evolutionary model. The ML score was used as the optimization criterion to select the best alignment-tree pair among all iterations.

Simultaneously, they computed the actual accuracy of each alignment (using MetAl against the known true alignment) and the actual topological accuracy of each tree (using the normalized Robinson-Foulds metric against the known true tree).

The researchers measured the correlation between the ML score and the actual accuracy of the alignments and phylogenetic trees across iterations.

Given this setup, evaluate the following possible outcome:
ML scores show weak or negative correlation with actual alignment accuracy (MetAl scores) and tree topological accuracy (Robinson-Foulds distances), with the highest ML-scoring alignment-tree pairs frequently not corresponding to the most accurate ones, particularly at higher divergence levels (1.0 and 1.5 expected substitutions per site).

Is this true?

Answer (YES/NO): YES